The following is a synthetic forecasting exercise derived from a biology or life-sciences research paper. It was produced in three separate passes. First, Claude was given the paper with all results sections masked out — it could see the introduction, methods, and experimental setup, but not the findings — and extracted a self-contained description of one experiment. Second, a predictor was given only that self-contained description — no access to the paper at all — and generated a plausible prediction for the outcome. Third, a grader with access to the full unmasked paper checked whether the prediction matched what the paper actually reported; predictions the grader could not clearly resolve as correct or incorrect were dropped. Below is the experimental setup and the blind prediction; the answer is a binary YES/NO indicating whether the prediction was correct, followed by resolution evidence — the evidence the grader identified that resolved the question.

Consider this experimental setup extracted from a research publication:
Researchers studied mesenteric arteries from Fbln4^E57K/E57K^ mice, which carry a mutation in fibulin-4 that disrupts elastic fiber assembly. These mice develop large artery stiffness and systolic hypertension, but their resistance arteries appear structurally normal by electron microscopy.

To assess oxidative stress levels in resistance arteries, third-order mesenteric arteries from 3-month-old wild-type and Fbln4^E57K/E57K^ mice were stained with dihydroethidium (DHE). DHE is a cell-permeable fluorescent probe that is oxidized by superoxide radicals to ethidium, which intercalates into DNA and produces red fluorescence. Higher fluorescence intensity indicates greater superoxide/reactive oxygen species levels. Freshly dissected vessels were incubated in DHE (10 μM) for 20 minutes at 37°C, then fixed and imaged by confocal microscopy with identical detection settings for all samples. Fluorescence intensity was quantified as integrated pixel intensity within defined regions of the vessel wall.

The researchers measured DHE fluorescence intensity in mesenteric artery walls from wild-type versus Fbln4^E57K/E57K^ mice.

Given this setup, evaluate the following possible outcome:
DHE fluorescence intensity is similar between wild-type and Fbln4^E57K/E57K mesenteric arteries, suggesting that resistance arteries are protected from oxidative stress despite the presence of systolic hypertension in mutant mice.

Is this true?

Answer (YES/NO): NO